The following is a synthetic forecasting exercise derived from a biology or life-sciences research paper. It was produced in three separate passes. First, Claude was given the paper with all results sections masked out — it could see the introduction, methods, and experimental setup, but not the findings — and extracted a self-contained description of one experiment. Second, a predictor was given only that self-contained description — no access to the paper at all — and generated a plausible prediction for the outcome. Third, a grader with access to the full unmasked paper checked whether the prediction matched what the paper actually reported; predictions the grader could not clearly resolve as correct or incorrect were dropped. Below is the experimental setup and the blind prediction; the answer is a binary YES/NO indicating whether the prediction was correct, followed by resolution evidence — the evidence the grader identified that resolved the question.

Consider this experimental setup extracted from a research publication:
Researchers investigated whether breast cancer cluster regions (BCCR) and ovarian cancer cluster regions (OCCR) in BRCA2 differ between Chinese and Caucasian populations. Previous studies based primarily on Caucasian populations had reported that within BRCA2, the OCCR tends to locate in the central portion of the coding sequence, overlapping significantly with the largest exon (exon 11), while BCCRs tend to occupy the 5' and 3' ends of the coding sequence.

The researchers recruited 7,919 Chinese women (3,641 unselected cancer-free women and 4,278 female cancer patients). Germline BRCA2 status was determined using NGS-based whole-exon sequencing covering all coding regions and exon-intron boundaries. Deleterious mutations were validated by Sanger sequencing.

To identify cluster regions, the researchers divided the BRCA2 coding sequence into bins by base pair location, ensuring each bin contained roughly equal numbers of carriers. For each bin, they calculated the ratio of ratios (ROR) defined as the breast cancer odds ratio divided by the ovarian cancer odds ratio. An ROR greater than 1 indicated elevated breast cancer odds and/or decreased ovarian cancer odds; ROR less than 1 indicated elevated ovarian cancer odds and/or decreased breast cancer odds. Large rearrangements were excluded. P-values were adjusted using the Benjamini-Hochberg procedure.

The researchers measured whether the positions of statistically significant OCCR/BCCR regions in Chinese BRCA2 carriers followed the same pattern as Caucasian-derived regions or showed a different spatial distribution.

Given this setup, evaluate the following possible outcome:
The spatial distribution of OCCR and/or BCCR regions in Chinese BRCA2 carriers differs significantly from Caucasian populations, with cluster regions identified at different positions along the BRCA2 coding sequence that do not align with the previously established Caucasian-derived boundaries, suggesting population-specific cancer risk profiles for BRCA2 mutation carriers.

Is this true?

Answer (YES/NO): NO